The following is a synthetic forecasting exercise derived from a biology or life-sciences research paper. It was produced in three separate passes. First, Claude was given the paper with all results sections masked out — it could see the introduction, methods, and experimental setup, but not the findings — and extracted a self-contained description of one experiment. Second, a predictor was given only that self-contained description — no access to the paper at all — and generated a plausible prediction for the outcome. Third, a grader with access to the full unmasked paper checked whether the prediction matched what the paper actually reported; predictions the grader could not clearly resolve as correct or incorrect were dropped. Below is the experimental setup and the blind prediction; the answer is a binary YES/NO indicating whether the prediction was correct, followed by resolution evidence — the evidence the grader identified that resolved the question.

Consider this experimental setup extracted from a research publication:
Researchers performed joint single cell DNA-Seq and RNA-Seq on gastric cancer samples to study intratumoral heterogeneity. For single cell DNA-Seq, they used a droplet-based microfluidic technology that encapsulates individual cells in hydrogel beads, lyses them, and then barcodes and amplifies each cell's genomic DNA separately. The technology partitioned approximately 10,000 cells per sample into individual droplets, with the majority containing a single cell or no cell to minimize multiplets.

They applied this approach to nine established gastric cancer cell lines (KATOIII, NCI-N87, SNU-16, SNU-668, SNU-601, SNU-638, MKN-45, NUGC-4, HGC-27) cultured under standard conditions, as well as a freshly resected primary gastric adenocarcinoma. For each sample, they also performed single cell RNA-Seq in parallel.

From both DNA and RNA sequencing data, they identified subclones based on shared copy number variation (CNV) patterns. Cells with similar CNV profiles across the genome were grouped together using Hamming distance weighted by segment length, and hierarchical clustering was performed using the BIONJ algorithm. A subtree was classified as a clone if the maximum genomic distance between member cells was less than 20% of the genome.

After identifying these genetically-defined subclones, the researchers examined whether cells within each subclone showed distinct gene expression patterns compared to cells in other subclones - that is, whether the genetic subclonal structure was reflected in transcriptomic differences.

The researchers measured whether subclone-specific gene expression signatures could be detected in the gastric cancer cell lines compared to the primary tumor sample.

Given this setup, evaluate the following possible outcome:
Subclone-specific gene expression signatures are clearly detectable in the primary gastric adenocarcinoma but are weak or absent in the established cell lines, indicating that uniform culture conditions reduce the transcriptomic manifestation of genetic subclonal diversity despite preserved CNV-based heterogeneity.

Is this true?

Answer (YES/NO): YES